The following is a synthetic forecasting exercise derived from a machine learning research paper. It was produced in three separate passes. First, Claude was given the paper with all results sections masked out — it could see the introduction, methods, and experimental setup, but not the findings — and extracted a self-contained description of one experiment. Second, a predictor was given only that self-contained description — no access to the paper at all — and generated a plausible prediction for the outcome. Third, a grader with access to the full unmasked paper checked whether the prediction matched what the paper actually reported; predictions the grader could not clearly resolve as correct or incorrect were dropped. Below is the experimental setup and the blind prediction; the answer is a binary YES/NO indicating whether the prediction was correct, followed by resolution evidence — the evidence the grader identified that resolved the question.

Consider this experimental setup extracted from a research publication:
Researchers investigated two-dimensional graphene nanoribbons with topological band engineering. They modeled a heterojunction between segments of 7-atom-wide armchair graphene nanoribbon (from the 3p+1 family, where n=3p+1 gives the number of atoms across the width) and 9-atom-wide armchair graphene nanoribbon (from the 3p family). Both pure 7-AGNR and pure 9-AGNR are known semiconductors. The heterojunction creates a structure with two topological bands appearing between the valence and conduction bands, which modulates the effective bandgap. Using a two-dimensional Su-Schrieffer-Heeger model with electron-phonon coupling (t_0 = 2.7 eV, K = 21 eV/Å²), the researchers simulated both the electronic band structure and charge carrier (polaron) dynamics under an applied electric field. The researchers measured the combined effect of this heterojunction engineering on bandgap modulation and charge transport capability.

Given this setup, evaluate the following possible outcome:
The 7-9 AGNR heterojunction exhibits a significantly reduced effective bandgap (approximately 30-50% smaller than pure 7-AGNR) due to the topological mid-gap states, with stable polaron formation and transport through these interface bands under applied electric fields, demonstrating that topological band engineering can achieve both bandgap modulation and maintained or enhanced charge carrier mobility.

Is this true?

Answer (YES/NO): NO